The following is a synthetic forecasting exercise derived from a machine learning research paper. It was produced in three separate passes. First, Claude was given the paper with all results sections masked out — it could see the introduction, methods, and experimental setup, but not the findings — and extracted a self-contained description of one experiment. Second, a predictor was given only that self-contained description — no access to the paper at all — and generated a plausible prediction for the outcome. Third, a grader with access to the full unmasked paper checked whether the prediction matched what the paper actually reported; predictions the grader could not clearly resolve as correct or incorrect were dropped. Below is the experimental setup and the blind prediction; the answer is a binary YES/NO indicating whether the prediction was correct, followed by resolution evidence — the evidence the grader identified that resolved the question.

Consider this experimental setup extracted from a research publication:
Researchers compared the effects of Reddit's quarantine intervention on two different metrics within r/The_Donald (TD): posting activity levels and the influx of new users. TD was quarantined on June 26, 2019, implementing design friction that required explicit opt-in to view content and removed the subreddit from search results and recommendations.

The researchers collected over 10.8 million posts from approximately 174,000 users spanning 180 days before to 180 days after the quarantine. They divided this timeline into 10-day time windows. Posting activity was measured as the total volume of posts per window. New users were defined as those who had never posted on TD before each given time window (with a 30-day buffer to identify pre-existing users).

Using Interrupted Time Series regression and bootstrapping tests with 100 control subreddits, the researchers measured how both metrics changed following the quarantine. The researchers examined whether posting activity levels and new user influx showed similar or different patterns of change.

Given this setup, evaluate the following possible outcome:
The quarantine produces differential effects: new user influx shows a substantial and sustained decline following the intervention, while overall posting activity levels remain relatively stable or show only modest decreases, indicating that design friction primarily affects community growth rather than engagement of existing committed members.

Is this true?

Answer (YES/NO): YES